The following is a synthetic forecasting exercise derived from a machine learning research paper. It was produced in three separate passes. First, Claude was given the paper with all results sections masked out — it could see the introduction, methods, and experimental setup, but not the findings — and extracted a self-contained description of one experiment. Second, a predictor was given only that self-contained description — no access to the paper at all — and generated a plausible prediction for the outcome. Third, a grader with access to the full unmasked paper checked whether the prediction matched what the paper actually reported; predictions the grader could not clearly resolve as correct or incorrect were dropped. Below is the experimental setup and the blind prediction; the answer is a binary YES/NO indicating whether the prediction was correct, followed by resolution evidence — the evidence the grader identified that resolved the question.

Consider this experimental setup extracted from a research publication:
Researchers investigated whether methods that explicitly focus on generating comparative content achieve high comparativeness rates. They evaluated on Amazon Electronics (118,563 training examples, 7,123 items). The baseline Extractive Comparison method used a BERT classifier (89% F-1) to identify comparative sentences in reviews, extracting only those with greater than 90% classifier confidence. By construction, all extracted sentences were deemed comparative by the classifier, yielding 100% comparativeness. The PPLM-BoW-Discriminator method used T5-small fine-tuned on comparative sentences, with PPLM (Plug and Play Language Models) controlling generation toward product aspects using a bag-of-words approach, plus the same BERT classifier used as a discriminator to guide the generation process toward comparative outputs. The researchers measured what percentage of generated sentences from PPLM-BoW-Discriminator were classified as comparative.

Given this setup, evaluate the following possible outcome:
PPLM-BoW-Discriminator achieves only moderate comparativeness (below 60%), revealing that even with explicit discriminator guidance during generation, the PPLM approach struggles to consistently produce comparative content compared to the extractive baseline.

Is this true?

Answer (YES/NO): YES